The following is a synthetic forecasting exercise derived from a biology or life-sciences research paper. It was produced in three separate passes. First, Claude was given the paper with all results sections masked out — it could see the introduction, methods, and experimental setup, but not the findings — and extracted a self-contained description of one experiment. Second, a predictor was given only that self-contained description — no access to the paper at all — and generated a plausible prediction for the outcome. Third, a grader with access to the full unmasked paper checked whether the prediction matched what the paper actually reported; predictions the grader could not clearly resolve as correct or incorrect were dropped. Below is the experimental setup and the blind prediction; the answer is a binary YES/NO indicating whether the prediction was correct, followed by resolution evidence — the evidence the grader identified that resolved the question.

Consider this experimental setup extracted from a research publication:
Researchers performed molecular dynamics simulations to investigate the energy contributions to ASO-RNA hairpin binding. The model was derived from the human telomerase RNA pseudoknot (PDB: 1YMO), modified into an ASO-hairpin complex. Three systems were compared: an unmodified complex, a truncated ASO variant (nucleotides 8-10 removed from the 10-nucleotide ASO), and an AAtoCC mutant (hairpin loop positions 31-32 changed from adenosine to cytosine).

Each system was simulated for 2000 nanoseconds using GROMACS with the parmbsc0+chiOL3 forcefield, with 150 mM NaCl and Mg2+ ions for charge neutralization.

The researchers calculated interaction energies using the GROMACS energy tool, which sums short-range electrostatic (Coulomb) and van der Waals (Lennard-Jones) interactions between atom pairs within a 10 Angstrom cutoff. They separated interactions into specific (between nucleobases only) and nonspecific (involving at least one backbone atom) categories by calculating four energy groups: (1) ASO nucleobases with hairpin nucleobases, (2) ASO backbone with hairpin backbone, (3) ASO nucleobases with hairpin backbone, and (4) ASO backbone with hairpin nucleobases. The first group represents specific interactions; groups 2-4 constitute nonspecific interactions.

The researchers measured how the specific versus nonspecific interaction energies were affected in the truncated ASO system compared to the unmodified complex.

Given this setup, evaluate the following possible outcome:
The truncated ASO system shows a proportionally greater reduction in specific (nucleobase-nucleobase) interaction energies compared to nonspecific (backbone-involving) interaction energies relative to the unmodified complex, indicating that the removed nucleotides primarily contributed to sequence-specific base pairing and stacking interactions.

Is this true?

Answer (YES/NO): YES